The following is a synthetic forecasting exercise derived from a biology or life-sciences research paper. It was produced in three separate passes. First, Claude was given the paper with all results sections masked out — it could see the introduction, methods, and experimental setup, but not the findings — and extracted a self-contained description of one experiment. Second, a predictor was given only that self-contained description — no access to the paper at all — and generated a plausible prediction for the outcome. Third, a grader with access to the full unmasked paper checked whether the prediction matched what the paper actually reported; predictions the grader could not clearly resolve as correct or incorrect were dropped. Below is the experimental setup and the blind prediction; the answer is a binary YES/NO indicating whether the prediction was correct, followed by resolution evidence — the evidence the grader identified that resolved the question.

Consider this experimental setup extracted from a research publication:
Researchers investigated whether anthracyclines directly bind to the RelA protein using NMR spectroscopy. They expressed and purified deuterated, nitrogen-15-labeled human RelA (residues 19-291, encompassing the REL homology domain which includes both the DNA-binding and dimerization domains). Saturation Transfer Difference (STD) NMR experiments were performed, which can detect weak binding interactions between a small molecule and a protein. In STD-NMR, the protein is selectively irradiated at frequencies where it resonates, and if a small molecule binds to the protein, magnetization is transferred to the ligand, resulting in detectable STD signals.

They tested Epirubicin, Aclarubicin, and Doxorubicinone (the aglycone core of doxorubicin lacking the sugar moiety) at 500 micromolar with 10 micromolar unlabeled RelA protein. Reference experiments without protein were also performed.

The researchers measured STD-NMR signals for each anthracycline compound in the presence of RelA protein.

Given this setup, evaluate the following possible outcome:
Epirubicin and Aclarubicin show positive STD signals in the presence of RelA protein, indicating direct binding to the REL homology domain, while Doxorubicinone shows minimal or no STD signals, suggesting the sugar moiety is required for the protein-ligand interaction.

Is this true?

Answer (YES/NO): YES